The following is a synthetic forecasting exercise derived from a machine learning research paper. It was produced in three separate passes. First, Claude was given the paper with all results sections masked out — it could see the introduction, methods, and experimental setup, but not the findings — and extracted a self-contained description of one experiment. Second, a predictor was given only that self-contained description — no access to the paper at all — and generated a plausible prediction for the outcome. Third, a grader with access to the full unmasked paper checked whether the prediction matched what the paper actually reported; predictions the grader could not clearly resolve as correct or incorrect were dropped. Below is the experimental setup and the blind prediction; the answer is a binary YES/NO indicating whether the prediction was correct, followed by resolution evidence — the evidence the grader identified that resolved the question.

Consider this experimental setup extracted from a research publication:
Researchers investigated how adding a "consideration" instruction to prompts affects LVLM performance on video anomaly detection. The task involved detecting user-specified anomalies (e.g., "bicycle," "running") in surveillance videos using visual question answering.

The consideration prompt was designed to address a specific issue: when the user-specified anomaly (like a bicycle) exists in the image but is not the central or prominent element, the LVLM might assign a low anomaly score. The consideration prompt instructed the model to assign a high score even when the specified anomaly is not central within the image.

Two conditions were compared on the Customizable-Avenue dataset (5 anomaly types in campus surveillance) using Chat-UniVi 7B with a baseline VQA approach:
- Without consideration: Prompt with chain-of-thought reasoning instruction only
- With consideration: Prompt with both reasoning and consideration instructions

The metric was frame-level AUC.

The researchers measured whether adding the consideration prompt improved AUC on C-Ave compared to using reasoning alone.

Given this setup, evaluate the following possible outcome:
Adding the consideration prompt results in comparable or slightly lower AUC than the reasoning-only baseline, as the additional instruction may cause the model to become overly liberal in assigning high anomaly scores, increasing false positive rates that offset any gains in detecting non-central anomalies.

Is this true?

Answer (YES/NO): NO